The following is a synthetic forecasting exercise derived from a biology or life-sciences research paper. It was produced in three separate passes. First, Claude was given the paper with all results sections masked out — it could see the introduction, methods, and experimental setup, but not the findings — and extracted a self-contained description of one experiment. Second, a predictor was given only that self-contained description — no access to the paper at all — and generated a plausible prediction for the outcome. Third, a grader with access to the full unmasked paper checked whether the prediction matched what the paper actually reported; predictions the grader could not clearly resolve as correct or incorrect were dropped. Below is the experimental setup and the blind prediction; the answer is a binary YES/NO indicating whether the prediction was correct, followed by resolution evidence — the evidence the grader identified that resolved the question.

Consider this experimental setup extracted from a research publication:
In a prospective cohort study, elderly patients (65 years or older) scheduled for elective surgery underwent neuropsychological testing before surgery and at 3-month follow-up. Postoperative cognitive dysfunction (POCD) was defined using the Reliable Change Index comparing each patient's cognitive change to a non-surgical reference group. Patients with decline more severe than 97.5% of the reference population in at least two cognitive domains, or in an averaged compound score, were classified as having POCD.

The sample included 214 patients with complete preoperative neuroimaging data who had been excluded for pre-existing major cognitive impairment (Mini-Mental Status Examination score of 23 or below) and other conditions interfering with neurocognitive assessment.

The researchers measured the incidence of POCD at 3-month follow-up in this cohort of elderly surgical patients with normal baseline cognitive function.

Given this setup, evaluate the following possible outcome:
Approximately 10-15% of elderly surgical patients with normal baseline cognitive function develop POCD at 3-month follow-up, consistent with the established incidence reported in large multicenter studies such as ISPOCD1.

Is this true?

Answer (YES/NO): YES